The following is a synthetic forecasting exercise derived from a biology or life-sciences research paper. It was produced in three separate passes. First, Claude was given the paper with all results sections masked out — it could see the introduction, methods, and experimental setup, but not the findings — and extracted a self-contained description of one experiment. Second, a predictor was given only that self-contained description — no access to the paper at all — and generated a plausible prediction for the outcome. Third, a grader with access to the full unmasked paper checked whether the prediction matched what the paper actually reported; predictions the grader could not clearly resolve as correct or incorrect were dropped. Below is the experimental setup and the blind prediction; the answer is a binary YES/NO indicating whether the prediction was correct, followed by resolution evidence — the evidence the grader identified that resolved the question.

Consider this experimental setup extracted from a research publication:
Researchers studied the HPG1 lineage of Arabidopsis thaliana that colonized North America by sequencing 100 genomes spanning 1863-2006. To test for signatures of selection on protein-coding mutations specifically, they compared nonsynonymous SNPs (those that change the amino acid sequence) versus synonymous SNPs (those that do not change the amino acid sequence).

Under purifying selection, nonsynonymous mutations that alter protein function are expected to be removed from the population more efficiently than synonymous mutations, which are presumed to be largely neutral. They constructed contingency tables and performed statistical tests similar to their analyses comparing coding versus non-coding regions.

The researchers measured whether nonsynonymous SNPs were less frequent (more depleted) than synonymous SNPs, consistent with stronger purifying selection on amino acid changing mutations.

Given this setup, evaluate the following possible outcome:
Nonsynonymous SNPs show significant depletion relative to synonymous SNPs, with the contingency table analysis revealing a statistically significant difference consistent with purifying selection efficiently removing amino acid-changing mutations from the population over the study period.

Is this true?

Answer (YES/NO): NO